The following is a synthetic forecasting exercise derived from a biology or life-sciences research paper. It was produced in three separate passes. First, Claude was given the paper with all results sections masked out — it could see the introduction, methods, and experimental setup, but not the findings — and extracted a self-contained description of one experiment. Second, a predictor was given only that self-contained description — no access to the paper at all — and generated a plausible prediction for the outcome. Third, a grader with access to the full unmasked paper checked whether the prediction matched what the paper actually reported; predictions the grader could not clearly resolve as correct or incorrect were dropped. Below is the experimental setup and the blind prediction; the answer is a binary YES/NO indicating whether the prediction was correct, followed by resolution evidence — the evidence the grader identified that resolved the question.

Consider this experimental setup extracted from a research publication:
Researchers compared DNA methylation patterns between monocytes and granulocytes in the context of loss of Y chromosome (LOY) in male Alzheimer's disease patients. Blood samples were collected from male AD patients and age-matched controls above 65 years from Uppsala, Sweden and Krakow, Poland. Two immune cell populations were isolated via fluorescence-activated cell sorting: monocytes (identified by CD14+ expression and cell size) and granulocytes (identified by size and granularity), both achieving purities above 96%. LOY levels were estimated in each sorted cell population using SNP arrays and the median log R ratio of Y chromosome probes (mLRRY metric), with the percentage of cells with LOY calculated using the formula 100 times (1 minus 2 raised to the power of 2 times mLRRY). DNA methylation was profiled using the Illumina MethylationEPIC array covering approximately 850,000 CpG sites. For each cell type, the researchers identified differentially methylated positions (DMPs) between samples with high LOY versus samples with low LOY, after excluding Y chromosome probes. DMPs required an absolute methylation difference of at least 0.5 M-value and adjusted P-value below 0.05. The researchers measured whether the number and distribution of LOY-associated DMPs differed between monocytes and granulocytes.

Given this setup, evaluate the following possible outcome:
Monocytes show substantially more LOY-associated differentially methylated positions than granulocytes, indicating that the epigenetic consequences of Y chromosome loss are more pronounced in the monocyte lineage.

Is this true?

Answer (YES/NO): NO